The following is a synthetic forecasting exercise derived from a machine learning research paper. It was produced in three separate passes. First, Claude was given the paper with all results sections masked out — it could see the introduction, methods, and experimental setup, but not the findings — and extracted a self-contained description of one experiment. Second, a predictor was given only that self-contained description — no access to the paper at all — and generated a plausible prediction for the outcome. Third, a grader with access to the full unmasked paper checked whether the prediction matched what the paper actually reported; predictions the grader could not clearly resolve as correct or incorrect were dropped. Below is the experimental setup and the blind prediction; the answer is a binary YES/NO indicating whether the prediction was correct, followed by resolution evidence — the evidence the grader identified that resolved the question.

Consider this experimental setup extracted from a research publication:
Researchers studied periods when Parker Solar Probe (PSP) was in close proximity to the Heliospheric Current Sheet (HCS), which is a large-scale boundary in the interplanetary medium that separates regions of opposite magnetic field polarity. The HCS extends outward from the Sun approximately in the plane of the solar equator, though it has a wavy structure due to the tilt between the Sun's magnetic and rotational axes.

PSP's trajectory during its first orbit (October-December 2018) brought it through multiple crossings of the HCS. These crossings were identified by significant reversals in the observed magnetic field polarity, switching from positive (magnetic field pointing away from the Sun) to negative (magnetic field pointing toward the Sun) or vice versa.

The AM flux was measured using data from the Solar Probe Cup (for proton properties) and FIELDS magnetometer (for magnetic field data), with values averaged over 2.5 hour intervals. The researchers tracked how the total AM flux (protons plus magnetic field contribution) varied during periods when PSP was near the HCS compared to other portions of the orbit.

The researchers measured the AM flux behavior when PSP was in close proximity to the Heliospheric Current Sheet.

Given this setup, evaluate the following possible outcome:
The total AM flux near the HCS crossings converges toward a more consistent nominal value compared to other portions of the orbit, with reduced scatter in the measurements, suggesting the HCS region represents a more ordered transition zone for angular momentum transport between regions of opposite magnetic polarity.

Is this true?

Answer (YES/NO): NO